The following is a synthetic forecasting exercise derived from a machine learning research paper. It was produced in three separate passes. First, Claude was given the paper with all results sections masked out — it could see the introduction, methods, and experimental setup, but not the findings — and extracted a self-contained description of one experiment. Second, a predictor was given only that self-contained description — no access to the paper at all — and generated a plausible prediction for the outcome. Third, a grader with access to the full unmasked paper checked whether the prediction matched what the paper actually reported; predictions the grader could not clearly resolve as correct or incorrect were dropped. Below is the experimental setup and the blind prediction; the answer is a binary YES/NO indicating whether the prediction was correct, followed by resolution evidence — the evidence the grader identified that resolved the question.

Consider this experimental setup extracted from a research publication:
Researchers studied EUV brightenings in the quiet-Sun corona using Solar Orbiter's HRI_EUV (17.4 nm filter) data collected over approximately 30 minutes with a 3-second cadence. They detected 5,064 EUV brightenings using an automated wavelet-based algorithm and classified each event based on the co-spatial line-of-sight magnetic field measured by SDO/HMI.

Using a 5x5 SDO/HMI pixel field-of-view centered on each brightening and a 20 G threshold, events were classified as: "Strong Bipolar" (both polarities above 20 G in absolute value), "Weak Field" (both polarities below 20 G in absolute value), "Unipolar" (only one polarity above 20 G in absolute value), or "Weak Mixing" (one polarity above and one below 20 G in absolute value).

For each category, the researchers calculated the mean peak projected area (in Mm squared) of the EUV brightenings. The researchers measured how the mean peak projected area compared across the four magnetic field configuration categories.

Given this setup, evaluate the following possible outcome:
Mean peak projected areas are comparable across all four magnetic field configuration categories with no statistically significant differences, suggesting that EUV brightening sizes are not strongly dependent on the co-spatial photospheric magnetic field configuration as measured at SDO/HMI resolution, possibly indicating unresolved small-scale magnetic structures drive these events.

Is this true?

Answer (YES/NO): NO